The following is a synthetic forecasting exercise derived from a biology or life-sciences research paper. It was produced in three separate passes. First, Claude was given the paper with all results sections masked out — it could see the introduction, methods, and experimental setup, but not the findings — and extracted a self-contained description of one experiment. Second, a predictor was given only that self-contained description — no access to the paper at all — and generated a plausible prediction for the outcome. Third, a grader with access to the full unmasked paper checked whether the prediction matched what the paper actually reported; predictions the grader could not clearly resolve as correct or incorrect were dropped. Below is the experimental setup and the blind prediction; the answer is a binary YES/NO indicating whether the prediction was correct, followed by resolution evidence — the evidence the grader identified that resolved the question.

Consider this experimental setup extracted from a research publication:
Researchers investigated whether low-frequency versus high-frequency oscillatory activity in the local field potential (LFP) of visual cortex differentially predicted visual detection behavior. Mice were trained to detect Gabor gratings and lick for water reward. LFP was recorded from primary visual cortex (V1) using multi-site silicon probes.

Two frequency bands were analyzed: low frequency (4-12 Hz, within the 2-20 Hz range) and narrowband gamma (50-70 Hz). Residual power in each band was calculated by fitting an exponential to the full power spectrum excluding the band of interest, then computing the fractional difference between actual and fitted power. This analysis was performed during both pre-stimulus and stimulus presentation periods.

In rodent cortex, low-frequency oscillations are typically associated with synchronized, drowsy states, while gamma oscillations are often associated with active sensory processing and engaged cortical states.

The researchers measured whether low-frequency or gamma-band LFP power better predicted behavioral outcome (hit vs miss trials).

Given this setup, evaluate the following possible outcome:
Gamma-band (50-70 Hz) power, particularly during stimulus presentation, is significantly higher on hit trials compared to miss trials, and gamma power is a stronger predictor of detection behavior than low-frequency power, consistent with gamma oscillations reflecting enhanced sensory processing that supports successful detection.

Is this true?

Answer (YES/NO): NO